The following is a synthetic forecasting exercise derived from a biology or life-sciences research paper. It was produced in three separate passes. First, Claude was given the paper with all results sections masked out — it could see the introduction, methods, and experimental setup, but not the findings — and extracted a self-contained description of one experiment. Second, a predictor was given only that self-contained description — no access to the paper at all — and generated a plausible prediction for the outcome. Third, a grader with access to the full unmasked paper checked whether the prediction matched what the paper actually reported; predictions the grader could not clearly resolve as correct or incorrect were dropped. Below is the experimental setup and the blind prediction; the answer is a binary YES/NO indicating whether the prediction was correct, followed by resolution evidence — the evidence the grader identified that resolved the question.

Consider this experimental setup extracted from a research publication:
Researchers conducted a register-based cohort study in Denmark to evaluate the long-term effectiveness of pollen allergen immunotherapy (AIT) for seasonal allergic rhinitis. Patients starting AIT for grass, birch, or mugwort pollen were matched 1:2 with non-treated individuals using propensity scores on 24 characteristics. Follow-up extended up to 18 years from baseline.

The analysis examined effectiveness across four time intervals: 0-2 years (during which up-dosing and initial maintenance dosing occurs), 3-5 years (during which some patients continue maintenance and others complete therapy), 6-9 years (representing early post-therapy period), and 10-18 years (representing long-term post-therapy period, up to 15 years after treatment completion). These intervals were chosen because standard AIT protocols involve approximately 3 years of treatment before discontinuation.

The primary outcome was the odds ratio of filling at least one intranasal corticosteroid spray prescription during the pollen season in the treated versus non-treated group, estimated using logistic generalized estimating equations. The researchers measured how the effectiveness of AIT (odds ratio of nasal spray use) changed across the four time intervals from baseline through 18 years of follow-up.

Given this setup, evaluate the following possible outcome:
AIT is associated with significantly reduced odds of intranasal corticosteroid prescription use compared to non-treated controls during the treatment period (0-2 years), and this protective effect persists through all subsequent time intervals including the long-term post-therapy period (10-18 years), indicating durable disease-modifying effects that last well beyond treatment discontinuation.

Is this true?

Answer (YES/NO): NO